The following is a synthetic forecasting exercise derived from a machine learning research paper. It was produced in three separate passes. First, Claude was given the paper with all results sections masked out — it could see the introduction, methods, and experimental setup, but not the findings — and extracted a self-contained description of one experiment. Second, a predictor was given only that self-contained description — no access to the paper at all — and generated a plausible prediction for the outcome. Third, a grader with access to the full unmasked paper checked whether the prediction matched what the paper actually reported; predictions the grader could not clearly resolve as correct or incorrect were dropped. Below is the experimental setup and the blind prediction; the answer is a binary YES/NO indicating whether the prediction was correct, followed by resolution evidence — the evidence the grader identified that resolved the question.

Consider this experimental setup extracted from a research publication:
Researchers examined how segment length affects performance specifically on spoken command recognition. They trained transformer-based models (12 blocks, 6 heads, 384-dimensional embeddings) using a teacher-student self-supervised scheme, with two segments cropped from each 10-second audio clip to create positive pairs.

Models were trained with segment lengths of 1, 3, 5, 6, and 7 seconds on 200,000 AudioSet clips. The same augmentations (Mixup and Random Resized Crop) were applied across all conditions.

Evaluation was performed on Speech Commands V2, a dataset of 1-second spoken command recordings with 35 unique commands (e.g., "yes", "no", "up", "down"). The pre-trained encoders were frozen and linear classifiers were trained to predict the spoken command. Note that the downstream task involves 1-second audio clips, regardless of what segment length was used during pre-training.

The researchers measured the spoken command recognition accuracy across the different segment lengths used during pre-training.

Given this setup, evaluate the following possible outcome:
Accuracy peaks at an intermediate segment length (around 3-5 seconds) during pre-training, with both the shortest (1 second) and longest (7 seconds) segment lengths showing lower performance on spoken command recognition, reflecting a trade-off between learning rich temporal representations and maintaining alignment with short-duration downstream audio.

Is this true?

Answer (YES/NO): NO